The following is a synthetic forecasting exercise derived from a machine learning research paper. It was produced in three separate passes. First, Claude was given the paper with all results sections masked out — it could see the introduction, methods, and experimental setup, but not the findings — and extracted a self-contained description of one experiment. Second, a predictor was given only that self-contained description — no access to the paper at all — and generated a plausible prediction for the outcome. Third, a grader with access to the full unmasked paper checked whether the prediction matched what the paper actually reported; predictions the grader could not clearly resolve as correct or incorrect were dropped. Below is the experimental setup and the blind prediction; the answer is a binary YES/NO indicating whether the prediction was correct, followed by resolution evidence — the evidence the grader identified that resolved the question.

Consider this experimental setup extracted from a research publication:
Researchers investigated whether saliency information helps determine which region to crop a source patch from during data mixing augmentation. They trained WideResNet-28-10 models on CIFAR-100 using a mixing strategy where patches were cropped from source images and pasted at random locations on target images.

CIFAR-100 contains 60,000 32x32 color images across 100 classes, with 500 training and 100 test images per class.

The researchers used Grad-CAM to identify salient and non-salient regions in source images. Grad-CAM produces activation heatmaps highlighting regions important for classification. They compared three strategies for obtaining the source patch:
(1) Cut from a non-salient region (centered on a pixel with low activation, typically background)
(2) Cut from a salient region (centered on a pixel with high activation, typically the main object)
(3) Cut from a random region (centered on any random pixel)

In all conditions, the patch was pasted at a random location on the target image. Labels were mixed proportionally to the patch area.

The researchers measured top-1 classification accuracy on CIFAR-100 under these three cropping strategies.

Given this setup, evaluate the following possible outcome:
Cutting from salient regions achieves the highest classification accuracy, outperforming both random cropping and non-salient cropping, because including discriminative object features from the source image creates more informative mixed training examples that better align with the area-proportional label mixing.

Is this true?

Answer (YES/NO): NO